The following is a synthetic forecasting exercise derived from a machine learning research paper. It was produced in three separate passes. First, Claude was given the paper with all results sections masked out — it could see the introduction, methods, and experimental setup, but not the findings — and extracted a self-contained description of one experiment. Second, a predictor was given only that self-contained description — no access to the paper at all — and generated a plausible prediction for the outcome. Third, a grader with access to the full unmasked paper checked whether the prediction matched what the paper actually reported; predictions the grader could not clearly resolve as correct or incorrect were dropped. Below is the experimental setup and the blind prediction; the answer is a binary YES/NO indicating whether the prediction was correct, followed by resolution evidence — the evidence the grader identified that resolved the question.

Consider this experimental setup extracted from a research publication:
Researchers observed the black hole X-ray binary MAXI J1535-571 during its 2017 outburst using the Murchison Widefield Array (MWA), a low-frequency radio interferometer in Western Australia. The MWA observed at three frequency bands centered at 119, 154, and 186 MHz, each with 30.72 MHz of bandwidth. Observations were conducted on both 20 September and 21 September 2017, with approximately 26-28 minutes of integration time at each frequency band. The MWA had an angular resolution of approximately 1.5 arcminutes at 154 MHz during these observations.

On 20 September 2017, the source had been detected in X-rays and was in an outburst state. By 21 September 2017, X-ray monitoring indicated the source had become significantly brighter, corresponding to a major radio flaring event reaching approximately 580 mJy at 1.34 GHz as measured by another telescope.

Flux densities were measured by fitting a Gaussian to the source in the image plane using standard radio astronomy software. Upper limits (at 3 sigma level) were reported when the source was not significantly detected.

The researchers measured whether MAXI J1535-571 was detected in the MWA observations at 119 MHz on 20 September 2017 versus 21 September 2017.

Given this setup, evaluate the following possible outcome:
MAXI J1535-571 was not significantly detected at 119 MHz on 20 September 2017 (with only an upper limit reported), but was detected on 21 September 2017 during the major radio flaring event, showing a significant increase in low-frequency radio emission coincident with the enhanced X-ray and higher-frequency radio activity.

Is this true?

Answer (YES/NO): YES